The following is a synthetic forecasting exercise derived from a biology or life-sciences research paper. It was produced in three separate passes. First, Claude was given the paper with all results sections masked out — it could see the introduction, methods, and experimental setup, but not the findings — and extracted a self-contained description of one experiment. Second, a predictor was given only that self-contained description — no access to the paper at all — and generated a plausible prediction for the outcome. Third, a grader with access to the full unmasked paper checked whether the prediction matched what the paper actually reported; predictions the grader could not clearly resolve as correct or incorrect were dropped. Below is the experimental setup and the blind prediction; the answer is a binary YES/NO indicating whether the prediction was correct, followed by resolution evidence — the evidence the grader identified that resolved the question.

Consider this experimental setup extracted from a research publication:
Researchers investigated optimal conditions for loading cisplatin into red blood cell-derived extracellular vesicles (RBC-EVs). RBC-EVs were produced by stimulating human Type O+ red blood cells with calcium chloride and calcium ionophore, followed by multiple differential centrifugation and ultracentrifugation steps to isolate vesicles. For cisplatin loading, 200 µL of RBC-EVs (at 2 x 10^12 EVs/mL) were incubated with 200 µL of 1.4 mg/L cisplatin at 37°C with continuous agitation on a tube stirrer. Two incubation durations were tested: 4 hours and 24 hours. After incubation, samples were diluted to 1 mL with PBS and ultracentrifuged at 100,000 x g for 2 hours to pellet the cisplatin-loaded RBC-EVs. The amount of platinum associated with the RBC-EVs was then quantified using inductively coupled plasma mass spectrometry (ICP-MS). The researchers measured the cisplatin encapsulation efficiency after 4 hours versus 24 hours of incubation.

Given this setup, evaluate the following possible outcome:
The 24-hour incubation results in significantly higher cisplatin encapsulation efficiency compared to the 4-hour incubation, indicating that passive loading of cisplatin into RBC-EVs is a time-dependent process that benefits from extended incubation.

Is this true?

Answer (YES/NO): YES